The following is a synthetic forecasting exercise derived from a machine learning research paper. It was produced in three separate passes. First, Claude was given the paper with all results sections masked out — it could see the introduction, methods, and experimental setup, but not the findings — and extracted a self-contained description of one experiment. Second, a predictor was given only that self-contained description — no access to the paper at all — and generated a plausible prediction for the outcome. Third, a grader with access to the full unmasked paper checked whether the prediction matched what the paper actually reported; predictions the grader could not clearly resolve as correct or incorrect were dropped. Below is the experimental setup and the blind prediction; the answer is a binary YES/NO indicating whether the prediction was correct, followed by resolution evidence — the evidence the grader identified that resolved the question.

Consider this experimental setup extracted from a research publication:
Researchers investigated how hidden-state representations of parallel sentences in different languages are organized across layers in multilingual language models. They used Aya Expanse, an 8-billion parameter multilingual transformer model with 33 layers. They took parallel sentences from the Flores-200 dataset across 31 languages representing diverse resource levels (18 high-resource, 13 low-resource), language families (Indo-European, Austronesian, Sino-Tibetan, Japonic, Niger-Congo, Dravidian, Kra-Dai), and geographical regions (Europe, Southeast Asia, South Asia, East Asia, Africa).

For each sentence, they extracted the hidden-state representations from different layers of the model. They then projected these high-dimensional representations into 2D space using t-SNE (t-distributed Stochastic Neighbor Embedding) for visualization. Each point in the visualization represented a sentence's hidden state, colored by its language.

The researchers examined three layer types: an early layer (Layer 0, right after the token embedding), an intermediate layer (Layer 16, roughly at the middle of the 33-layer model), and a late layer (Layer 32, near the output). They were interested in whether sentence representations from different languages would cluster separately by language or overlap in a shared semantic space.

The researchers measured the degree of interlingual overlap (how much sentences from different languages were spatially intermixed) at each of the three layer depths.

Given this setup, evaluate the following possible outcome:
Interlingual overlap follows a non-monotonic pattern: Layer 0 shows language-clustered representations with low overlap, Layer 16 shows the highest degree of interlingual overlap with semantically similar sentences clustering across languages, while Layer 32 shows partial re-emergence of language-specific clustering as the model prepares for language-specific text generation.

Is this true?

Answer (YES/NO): YES